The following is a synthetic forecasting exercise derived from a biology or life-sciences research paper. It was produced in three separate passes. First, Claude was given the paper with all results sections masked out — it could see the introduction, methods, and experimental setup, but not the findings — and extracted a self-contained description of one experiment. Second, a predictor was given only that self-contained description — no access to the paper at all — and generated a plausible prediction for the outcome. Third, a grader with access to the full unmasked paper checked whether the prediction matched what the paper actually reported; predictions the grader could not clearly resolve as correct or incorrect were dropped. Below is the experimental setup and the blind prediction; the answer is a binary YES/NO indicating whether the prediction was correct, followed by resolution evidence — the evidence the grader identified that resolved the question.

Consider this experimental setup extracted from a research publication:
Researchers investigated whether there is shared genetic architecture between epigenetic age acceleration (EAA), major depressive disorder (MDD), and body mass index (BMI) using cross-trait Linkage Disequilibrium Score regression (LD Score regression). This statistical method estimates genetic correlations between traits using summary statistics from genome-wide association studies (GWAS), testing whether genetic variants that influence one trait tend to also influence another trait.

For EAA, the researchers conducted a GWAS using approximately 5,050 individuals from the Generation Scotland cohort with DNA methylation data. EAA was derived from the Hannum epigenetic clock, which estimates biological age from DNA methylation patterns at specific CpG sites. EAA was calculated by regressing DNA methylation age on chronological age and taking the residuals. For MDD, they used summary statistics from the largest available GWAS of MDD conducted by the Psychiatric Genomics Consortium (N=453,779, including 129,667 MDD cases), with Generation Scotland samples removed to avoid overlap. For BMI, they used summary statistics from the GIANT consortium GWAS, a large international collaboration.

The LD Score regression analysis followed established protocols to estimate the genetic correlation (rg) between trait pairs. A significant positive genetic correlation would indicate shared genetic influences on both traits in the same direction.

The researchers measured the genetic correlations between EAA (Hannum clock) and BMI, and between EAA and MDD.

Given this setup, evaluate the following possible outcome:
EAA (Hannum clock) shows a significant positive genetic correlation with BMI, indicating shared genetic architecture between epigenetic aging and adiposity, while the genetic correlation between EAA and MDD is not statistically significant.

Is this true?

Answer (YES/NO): NO